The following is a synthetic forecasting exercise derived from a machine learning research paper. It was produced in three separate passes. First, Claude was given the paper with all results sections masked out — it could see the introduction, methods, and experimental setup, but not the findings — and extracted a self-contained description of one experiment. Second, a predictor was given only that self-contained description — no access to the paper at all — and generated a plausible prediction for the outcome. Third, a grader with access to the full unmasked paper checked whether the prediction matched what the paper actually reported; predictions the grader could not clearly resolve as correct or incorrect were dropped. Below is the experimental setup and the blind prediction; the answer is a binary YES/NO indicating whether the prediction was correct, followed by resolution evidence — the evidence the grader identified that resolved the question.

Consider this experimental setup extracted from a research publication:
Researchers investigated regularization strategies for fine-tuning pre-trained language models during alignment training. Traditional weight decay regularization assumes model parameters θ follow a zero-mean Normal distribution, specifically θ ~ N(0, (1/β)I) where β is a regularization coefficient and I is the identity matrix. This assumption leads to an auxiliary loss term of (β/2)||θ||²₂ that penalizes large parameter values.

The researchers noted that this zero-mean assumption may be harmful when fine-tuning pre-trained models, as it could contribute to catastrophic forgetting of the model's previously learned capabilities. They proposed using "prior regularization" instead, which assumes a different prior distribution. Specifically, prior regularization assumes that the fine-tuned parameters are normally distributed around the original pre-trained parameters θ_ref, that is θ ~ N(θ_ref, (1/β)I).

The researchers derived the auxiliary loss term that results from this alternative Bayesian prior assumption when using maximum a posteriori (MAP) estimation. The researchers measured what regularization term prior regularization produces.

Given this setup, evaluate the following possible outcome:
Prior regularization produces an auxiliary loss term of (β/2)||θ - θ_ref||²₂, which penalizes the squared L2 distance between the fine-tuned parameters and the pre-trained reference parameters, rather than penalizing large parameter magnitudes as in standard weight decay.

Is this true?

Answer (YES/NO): YES